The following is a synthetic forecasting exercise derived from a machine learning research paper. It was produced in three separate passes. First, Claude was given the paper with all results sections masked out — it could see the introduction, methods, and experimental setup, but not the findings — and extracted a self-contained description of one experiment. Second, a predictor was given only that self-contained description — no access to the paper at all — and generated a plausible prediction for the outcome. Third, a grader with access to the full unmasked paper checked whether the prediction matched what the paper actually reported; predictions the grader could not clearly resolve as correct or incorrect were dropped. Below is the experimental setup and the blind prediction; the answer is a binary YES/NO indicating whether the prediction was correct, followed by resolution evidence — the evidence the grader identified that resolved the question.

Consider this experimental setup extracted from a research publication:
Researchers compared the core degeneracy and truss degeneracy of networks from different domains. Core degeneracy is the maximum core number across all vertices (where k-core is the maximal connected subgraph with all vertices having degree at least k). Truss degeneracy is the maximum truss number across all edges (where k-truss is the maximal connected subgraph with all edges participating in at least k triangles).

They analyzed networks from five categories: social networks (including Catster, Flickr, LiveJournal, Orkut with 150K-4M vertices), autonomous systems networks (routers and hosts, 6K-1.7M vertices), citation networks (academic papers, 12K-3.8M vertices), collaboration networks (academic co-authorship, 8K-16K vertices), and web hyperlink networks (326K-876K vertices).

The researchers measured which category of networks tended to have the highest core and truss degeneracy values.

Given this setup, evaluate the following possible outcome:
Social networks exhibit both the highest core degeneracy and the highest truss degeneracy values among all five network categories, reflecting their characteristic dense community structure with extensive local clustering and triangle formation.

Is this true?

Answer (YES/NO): YES